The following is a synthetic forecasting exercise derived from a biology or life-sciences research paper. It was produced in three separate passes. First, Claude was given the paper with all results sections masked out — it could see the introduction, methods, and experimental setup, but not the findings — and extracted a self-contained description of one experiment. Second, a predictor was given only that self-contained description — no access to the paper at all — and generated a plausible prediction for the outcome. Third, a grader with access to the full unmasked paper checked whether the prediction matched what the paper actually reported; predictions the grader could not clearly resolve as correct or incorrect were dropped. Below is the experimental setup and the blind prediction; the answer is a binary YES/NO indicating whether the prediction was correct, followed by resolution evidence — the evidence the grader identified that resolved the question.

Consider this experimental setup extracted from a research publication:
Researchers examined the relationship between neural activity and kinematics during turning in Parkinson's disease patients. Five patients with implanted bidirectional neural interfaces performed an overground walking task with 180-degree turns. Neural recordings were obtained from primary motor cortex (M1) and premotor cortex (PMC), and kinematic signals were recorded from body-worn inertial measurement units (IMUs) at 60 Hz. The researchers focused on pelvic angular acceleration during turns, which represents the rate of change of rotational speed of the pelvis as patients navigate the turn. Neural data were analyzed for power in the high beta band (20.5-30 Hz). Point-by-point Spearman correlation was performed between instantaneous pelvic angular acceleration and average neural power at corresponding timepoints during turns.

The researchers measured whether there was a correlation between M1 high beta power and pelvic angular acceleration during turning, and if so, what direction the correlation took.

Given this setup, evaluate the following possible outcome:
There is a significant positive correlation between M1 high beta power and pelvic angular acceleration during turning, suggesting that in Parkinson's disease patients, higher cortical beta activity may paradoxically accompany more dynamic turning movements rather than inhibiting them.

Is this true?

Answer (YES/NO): NO